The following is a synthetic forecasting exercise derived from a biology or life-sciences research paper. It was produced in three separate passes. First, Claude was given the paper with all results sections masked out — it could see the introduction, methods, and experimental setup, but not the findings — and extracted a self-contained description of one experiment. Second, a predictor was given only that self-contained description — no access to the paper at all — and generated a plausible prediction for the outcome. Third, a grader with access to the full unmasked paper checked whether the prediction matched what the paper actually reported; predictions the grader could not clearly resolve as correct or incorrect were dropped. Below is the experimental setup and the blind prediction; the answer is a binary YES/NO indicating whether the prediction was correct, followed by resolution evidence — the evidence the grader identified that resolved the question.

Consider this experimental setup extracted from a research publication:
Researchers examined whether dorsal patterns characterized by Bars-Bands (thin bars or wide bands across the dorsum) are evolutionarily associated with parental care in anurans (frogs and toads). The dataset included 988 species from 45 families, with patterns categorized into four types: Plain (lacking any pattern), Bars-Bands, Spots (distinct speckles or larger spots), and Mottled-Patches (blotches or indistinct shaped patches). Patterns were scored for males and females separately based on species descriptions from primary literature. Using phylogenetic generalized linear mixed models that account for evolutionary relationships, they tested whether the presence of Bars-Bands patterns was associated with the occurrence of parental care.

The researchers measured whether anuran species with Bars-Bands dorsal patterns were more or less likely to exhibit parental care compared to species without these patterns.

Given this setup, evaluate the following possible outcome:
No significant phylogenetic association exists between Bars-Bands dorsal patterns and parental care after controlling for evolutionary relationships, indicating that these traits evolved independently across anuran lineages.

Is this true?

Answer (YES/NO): NO